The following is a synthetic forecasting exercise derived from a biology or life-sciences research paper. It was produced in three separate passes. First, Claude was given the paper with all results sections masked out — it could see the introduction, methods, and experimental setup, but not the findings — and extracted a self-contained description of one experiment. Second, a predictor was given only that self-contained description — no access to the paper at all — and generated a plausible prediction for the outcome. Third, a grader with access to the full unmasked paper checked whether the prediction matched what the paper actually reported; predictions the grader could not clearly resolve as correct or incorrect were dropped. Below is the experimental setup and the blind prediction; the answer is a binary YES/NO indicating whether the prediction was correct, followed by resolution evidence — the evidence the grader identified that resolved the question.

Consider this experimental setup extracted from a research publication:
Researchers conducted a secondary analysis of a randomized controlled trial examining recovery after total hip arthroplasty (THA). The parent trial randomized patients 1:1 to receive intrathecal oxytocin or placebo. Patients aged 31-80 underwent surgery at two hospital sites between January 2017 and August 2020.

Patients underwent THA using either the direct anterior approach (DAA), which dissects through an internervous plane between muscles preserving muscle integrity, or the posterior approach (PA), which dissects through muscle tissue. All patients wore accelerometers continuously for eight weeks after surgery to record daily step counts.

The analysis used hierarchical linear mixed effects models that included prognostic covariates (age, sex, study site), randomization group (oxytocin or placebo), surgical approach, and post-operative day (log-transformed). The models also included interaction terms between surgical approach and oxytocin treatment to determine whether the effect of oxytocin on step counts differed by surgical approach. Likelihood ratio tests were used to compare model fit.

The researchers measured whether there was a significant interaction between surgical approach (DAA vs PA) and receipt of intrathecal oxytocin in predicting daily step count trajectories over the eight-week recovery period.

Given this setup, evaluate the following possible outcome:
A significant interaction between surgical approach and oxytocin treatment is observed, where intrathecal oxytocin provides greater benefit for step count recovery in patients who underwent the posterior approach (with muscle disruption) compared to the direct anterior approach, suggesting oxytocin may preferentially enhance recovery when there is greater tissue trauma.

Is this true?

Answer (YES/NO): YES